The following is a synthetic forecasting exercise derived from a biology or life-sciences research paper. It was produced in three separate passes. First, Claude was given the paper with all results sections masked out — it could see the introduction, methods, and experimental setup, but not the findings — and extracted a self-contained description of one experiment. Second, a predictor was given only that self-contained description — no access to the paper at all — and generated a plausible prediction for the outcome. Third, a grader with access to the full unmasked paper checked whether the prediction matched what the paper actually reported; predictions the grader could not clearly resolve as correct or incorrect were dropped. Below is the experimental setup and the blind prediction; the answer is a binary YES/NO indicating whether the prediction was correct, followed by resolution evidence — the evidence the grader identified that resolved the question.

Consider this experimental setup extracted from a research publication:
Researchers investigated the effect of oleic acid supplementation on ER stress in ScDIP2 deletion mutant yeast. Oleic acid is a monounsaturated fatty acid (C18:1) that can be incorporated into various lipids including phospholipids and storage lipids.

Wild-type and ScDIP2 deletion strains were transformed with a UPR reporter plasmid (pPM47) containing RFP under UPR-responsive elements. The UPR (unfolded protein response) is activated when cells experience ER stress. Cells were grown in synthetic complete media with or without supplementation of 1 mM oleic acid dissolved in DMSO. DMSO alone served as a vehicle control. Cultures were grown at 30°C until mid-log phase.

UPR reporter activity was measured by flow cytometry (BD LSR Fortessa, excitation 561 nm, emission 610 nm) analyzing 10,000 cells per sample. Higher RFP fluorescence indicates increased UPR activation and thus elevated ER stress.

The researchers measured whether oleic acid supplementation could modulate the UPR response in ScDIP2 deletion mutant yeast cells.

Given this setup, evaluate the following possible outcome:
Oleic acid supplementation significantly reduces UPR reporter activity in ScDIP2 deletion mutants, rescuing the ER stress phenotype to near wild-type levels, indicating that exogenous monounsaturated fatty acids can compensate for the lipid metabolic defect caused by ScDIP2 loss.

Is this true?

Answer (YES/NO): YES